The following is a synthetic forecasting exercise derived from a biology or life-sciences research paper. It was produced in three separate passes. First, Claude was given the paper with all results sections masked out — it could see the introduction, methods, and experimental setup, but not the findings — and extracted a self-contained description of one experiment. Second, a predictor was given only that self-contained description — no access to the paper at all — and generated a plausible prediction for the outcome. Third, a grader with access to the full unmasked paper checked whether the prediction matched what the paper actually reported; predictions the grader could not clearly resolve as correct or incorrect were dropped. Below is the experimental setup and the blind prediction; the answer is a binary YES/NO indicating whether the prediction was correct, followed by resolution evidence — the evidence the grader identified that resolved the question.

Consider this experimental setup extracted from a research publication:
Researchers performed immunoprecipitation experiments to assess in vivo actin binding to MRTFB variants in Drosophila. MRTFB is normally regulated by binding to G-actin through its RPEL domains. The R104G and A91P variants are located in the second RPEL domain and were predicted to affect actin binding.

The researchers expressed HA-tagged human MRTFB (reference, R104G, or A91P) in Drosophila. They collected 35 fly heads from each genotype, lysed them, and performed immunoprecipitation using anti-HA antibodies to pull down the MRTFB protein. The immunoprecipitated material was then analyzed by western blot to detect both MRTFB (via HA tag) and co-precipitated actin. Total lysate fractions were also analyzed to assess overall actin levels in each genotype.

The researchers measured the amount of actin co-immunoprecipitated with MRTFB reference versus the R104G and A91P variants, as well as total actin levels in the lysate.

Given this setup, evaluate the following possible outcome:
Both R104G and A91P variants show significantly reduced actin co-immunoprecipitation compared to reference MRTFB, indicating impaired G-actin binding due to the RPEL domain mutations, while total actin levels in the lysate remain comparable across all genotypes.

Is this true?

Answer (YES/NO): NO